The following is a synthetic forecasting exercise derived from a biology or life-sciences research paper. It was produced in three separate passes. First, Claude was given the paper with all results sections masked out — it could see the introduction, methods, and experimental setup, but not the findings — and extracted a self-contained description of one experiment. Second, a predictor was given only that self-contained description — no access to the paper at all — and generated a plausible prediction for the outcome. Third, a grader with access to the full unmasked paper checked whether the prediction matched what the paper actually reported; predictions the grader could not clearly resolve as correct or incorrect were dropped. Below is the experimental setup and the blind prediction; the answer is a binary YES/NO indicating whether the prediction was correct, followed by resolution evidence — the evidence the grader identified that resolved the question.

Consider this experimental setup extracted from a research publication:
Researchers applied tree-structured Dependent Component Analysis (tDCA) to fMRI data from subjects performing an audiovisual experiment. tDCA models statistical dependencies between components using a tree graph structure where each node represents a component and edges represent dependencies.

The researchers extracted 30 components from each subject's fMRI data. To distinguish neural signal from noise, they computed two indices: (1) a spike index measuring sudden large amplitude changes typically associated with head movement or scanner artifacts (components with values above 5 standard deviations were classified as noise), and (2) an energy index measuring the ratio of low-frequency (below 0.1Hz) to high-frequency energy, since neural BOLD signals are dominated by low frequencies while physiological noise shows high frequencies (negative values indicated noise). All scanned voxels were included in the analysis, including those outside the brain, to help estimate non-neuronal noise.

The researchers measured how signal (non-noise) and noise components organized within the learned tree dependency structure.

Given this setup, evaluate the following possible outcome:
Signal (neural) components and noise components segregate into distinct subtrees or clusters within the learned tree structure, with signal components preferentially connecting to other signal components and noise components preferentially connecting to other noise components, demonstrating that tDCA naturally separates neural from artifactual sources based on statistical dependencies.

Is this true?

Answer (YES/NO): YES